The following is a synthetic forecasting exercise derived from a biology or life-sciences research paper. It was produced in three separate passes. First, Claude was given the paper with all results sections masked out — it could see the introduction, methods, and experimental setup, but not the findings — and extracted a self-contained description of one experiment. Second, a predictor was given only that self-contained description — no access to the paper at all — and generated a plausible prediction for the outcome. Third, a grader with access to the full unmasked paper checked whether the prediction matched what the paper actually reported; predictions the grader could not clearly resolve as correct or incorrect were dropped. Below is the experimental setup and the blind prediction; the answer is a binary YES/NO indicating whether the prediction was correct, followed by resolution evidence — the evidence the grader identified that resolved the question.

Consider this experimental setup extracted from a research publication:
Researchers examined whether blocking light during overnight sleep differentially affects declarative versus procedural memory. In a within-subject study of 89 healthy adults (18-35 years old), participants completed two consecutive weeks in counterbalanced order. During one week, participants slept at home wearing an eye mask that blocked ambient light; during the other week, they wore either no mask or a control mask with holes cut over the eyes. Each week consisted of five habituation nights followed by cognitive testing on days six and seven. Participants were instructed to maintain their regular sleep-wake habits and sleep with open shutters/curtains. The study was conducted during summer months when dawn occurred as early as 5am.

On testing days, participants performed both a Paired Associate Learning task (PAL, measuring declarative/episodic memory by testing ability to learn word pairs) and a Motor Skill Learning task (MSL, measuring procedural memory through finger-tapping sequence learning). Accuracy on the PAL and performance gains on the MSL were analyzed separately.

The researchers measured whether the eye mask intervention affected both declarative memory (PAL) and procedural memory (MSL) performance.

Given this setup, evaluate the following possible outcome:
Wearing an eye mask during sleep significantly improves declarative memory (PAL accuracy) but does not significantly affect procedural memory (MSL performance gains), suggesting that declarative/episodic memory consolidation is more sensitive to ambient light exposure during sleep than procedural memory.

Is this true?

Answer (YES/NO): NO